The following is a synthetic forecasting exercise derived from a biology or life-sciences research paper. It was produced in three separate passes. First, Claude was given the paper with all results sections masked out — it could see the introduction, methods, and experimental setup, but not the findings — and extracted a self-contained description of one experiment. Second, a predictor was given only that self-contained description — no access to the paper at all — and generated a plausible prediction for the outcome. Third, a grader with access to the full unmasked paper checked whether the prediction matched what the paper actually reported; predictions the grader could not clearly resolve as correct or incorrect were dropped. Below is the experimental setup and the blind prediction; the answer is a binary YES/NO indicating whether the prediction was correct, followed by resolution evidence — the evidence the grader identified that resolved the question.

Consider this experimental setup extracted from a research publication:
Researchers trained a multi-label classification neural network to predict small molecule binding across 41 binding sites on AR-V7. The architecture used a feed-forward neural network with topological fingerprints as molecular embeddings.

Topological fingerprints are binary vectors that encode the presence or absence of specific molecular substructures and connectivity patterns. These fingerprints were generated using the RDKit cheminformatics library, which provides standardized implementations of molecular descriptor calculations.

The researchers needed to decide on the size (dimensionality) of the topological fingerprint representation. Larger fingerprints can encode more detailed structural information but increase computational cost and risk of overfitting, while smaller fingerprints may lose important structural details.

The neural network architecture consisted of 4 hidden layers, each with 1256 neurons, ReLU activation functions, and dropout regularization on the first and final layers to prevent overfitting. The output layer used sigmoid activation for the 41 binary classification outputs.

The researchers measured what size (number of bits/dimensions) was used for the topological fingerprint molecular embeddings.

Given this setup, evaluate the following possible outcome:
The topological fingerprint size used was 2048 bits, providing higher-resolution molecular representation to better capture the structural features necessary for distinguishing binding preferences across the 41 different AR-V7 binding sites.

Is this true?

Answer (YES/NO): NO